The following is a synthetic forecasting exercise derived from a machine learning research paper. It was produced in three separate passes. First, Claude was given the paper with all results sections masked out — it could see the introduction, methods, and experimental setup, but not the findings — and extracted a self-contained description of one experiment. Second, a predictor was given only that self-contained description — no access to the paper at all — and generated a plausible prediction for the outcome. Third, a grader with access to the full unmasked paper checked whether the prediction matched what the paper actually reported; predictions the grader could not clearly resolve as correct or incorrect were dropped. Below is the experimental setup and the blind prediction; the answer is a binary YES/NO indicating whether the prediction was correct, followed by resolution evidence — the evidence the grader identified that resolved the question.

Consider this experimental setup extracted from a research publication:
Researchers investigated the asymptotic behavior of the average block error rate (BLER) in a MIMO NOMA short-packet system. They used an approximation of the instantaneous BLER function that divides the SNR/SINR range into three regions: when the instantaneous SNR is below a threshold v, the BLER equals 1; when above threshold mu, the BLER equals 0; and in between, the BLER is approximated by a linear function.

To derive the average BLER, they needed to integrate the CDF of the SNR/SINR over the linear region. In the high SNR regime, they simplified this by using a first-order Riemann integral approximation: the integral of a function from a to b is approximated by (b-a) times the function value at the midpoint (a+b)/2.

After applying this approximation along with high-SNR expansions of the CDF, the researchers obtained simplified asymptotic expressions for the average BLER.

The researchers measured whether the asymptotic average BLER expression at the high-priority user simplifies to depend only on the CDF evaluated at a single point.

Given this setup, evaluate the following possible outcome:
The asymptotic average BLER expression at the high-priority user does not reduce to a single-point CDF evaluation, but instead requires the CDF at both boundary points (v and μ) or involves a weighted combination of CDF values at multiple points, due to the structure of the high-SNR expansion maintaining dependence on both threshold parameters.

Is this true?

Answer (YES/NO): NO